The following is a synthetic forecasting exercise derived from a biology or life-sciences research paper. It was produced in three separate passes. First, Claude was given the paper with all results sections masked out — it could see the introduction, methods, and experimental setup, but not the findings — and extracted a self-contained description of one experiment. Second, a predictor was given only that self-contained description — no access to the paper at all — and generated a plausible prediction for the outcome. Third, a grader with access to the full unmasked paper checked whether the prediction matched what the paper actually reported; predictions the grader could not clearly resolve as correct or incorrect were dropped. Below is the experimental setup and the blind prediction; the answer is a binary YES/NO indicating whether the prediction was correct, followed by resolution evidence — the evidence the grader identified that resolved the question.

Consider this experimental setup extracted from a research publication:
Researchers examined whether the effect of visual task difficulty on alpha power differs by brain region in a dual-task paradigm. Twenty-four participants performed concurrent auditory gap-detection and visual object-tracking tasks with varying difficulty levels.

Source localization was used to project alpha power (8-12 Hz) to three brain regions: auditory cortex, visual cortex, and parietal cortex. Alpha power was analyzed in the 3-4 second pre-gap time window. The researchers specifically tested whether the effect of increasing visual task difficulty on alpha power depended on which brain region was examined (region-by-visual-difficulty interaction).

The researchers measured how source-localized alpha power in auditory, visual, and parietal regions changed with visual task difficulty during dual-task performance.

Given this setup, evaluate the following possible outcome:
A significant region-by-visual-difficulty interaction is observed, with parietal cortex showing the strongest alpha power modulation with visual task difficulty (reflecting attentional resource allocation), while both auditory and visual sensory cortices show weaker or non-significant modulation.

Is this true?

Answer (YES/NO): NO